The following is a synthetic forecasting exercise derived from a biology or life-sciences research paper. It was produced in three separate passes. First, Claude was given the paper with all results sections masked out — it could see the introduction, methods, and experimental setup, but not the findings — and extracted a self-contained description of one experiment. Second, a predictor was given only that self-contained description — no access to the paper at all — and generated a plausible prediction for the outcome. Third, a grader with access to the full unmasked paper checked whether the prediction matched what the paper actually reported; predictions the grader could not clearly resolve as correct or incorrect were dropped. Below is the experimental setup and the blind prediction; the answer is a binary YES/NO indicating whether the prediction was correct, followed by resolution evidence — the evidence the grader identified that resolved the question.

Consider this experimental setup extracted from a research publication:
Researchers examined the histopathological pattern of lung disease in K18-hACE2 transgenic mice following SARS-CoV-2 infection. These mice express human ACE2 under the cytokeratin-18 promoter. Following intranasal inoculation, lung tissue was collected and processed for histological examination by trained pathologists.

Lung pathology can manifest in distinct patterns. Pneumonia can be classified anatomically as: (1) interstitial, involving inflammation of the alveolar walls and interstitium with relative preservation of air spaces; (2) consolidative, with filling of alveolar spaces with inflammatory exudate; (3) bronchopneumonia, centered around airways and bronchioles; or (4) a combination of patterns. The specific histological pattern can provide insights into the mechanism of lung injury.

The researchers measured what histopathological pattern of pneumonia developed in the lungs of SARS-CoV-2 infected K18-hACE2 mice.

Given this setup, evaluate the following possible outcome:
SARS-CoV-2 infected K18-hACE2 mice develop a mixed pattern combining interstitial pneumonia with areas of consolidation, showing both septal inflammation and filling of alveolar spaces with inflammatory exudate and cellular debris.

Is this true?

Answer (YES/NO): YES